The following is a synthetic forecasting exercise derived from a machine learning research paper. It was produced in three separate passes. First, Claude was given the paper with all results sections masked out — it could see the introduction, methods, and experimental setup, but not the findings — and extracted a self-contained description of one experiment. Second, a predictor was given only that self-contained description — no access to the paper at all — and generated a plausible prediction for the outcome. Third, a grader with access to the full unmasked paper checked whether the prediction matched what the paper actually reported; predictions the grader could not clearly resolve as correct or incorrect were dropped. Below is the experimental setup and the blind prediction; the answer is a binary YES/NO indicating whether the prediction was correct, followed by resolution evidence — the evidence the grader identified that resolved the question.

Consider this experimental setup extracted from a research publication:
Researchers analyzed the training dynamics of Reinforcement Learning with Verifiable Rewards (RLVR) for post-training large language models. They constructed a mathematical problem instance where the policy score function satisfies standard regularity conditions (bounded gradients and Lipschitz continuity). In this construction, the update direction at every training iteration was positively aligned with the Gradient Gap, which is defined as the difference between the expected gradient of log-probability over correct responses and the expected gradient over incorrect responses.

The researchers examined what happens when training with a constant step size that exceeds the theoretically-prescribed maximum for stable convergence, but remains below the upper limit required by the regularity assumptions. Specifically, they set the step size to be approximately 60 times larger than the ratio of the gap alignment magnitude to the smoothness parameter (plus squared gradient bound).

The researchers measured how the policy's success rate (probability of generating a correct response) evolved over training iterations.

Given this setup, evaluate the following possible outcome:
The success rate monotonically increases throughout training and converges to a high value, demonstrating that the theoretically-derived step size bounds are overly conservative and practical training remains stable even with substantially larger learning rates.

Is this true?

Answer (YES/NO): NO